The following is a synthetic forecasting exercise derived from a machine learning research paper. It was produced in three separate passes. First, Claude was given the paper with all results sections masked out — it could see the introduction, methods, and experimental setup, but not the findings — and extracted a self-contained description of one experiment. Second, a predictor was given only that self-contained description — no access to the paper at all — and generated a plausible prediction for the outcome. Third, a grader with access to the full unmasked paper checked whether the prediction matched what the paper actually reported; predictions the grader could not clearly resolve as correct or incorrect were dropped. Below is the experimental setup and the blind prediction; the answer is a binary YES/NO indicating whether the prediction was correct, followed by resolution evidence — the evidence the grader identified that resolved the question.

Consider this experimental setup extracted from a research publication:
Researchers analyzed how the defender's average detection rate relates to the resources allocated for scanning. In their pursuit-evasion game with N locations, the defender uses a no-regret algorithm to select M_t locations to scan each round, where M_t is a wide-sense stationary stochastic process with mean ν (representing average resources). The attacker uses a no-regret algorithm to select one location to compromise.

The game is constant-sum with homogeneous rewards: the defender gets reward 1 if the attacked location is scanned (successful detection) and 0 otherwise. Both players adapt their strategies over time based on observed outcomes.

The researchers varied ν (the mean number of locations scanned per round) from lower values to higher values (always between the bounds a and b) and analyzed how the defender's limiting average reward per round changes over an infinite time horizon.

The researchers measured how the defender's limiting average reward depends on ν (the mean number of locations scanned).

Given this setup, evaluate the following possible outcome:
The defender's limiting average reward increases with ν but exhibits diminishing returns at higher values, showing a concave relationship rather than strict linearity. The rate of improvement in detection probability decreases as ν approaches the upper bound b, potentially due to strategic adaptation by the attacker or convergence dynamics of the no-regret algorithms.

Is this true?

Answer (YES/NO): NO